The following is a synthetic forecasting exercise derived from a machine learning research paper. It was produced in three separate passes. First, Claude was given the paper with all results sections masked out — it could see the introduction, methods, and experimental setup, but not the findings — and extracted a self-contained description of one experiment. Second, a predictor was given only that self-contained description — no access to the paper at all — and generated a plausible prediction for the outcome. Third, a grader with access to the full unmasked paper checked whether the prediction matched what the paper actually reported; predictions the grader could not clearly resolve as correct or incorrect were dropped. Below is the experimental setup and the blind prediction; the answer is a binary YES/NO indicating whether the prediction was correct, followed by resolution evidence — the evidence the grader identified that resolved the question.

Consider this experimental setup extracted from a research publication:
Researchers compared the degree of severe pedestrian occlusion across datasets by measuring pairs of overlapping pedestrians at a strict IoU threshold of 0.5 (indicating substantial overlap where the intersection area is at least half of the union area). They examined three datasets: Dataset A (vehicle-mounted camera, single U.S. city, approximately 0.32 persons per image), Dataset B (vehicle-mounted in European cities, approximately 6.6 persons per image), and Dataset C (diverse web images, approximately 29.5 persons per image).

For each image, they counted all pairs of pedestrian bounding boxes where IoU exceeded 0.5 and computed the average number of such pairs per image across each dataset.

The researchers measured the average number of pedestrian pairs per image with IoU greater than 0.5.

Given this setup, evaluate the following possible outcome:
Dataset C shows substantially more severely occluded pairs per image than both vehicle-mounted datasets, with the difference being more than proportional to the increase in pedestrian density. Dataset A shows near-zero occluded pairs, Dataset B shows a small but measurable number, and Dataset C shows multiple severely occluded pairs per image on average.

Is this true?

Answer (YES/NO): YES